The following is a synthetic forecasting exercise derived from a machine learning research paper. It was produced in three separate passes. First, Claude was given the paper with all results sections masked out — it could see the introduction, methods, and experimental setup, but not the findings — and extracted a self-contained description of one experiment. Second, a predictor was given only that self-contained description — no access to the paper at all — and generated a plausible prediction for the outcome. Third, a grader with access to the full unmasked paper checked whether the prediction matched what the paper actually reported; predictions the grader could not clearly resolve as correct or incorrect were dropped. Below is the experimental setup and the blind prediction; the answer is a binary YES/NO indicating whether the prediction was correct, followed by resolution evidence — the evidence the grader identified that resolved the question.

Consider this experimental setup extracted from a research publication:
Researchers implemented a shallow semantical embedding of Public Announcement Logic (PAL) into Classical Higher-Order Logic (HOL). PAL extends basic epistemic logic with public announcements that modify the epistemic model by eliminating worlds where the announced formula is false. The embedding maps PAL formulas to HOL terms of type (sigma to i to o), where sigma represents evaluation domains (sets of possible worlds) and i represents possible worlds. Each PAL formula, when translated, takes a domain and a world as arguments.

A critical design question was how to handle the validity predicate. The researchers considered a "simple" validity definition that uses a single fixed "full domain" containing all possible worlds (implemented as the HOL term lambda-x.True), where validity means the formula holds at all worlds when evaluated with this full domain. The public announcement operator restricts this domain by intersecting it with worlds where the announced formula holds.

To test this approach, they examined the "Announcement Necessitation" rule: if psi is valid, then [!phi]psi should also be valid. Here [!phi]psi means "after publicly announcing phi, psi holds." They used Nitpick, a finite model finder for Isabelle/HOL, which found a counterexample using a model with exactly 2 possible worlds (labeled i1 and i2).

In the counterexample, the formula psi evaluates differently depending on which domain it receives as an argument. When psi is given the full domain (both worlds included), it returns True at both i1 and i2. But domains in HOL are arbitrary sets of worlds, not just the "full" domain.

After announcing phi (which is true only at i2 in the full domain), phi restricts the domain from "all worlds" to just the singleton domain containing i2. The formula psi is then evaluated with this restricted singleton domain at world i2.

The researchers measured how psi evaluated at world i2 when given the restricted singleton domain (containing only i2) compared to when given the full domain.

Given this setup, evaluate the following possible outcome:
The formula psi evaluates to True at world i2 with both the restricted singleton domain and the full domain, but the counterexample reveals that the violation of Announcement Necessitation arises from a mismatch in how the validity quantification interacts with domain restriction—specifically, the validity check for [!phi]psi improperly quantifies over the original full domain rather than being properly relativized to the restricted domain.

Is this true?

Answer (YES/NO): NO